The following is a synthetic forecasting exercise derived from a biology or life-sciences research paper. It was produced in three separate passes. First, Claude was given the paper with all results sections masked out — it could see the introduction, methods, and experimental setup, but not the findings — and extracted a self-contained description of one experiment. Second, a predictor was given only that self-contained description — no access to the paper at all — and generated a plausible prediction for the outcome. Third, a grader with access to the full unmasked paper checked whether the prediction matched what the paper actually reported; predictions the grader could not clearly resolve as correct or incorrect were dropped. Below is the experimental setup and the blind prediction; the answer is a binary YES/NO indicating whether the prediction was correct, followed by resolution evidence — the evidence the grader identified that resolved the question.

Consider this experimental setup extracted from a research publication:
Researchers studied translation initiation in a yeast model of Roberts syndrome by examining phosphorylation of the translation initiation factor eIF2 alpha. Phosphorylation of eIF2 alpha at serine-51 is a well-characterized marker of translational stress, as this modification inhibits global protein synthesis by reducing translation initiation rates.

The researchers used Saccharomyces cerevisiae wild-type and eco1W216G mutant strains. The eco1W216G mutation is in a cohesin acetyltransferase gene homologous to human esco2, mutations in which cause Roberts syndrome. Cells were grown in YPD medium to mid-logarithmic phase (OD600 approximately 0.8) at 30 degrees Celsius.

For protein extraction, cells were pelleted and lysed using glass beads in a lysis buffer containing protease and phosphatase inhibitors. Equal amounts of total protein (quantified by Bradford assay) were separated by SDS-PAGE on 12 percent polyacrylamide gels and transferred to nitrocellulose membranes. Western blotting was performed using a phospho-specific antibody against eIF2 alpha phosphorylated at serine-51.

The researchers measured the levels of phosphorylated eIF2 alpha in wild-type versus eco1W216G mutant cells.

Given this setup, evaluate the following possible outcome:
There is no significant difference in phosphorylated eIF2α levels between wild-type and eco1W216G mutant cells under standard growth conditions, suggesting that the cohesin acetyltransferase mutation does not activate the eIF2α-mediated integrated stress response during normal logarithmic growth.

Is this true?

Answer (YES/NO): NO